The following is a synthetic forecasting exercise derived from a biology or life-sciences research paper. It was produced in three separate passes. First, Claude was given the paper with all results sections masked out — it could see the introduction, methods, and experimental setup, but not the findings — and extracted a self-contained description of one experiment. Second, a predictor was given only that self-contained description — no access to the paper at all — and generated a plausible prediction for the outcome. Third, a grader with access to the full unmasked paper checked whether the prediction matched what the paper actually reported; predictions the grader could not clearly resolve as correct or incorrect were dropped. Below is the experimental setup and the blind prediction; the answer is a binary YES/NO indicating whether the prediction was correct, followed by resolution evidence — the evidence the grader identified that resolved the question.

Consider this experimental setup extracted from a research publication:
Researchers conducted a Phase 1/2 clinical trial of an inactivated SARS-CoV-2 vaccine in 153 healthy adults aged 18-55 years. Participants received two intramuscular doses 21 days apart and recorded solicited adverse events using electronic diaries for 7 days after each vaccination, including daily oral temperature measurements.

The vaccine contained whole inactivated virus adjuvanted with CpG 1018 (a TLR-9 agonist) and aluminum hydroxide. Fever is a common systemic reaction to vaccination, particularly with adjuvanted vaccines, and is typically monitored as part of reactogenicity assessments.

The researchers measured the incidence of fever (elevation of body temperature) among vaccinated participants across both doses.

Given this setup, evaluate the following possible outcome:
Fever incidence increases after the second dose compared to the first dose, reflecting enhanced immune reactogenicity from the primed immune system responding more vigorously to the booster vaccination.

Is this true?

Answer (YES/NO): NO